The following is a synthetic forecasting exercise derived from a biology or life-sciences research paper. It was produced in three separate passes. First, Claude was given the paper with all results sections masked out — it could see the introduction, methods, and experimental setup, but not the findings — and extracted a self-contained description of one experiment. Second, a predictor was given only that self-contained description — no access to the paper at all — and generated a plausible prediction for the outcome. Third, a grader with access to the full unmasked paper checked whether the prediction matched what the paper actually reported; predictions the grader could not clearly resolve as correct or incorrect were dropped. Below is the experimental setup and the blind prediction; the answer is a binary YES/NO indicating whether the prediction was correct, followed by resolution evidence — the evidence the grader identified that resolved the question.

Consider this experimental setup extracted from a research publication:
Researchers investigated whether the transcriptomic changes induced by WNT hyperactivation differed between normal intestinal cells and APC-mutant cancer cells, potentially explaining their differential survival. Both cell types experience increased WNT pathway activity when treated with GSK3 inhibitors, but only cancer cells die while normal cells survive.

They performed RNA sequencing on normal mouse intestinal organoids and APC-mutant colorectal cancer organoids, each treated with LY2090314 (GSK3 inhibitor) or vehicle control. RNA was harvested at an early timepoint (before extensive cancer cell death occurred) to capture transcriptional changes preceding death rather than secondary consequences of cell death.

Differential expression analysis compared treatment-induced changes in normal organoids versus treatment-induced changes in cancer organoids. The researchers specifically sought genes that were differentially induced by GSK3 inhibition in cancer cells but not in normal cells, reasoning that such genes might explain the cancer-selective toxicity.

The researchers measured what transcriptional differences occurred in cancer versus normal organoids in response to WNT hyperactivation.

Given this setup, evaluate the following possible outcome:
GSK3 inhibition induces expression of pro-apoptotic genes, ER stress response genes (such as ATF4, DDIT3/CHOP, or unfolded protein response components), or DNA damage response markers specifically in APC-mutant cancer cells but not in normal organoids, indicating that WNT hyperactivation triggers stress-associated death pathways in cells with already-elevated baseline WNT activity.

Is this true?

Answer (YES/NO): NO